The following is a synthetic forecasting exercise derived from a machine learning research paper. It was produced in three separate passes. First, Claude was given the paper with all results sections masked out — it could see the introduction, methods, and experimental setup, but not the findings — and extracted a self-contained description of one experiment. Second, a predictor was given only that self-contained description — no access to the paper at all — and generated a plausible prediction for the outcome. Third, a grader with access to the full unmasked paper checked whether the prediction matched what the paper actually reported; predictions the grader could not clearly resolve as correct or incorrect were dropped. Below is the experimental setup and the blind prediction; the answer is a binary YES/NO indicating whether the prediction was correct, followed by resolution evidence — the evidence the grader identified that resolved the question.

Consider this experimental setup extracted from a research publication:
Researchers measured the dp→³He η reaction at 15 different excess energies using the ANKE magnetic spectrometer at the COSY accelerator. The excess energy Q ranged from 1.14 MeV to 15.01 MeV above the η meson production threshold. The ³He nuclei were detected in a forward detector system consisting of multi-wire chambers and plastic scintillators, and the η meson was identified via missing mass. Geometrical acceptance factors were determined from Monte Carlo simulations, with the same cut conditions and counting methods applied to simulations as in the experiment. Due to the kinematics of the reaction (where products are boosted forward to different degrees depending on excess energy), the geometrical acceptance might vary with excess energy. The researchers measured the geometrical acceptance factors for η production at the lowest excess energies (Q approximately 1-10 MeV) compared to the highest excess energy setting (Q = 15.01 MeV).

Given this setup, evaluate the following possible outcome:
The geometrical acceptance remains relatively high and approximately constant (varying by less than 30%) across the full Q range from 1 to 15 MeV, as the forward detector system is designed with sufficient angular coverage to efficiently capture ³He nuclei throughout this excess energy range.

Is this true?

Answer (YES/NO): NO